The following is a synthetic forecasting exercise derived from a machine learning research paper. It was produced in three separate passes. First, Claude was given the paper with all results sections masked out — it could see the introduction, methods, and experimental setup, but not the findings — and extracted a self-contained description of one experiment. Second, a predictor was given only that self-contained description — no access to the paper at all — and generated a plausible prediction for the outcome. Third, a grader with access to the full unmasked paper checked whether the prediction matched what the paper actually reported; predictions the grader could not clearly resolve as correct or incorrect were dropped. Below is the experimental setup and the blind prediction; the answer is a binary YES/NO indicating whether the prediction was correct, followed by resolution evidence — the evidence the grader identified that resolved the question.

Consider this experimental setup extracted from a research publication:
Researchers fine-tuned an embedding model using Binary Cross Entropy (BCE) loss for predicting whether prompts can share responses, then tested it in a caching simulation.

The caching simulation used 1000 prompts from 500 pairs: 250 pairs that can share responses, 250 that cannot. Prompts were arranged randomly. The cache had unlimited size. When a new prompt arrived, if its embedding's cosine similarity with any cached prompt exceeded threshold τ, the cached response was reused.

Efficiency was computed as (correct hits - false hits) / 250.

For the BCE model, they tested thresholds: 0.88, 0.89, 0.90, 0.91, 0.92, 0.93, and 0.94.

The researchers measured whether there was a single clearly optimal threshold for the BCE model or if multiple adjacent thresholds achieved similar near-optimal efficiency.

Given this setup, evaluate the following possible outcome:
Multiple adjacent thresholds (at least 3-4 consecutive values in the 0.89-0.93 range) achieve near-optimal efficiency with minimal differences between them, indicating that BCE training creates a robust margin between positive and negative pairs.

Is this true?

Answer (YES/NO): NO